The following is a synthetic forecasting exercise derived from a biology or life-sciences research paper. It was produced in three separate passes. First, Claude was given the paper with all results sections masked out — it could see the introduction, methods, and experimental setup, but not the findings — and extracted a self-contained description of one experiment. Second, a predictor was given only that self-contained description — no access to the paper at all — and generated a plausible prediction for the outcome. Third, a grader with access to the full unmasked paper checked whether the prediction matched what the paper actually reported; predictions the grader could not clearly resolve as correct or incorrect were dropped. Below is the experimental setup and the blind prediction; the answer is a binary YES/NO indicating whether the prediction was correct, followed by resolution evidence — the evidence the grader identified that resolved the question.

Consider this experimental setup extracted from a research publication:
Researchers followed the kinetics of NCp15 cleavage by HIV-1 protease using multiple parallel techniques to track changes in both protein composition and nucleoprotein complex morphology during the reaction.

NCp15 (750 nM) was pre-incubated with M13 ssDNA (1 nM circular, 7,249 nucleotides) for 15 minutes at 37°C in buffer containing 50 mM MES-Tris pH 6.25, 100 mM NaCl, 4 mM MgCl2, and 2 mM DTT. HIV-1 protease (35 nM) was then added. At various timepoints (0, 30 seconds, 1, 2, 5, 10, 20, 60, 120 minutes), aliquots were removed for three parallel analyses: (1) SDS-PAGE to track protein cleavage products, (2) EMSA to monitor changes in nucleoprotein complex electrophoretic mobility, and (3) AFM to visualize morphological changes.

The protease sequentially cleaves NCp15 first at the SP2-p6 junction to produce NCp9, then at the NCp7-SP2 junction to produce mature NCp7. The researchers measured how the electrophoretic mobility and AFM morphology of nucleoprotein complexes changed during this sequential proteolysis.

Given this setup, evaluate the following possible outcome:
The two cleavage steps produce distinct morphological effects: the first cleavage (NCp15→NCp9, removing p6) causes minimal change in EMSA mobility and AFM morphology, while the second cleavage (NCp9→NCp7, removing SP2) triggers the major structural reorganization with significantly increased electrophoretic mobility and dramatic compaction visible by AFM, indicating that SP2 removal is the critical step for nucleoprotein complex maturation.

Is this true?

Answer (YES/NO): NO